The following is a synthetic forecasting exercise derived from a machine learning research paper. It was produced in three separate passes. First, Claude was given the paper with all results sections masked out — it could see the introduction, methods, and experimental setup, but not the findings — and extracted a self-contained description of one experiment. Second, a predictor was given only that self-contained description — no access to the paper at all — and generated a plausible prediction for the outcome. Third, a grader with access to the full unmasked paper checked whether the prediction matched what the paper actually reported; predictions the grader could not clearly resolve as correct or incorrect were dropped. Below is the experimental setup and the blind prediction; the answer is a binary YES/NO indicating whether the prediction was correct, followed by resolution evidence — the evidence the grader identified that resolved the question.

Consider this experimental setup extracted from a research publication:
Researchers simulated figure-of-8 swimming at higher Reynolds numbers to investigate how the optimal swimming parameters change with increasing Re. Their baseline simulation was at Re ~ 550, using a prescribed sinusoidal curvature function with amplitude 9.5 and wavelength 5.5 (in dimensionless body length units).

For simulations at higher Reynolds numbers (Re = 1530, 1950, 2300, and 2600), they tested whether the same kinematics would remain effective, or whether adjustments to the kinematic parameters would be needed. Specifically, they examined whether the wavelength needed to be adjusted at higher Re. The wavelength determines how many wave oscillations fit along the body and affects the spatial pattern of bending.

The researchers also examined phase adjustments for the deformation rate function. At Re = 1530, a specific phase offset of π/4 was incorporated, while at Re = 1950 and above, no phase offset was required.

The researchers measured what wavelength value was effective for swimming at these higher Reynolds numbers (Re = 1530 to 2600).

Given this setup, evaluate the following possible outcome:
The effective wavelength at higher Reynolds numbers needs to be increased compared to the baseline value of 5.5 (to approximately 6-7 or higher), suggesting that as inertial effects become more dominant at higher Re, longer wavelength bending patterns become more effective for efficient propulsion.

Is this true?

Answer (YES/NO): NO